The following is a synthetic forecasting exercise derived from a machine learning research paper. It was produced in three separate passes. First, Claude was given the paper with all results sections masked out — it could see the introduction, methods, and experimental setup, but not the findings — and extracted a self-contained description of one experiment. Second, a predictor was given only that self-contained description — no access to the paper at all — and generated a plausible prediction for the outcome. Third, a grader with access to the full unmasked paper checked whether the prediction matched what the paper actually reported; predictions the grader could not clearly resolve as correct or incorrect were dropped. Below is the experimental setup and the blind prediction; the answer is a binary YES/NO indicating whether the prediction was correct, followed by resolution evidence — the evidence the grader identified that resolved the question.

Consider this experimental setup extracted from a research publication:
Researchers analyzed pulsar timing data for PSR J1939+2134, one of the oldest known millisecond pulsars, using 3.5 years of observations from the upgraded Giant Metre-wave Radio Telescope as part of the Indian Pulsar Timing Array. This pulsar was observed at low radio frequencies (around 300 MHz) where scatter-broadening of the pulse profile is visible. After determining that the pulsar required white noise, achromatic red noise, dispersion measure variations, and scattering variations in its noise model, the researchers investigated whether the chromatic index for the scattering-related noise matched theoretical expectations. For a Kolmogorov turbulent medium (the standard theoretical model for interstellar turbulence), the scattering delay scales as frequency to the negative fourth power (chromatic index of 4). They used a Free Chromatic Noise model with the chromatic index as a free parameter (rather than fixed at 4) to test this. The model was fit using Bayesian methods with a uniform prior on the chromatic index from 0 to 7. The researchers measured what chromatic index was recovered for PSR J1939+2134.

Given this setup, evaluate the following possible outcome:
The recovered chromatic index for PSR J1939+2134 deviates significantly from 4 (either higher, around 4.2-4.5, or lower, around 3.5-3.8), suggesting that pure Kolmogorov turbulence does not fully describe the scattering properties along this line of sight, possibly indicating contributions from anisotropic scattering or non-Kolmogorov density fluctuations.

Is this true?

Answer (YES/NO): NO